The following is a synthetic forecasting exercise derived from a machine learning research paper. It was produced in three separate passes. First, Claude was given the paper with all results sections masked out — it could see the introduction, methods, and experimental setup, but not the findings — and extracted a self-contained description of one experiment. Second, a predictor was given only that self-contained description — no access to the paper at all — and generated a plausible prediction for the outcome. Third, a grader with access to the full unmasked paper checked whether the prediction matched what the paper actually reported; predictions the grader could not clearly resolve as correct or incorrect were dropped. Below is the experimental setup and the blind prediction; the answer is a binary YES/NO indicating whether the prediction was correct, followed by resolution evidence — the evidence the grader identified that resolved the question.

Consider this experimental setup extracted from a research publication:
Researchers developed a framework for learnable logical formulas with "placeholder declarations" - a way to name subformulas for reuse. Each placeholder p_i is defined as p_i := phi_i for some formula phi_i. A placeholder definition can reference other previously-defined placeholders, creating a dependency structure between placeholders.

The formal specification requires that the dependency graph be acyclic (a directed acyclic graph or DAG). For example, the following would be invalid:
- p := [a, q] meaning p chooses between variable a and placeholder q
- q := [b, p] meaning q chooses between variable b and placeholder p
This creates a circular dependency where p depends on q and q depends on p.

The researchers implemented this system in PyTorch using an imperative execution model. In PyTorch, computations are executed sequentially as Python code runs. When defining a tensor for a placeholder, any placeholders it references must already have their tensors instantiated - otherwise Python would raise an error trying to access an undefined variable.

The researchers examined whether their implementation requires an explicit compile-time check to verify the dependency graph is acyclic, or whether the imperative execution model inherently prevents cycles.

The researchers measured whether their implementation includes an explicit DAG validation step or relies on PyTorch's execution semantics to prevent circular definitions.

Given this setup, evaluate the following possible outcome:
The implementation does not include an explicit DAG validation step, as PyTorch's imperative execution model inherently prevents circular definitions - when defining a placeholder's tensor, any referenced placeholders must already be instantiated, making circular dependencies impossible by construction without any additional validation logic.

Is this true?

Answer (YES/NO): YES